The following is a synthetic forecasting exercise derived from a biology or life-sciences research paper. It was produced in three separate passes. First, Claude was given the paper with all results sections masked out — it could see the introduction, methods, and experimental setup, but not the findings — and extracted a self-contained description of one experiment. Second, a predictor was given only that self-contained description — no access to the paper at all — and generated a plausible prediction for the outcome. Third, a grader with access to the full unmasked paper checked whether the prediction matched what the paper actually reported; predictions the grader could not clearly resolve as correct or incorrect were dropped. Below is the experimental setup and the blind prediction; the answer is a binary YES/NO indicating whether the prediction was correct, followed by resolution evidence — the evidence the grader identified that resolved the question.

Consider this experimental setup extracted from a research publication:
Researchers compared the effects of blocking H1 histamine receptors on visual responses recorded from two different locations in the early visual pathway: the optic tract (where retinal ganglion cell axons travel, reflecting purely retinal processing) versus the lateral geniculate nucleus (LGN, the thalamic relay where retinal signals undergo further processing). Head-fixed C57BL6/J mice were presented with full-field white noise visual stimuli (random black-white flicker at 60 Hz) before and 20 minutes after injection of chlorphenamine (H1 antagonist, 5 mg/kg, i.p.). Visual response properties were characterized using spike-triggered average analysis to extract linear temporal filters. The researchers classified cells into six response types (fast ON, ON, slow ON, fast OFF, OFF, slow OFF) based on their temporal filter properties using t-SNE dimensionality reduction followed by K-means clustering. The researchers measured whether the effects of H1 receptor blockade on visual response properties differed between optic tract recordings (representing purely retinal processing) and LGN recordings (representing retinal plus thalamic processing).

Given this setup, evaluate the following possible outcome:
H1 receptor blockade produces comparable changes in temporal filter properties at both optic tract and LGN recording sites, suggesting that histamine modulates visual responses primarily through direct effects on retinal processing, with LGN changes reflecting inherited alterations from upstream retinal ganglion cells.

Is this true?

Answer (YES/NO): NO